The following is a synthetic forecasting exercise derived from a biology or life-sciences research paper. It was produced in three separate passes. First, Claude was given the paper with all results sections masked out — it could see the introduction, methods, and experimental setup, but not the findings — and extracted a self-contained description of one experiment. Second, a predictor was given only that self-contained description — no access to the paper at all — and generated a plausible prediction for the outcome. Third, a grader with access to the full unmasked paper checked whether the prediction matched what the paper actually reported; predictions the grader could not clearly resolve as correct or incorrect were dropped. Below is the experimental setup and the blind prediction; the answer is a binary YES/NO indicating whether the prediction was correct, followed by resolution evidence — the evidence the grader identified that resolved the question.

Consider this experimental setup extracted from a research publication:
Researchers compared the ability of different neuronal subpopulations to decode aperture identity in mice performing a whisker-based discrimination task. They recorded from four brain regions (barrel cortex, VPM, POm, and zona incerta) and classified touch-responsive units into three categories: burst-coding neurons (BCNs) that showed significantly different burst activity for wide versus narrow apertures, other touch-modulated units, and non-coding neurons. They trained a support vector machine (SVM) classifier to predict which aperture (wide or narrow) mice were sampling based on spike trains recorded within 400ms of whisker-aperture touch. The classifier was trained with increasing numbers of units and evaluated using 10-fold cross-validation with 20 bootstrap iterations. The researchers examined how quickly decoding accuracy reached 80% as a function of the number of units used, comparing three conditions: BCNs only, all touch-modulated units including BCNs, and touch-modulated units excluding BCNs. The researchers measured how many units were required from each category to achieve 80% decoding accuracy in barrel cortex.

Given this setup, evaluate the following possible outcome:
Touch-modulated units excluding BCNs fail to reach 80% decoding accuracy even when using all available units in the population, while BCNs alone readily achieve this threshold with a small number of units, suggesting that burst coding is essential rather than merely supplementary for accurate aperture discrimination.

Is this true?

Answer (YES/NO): NO